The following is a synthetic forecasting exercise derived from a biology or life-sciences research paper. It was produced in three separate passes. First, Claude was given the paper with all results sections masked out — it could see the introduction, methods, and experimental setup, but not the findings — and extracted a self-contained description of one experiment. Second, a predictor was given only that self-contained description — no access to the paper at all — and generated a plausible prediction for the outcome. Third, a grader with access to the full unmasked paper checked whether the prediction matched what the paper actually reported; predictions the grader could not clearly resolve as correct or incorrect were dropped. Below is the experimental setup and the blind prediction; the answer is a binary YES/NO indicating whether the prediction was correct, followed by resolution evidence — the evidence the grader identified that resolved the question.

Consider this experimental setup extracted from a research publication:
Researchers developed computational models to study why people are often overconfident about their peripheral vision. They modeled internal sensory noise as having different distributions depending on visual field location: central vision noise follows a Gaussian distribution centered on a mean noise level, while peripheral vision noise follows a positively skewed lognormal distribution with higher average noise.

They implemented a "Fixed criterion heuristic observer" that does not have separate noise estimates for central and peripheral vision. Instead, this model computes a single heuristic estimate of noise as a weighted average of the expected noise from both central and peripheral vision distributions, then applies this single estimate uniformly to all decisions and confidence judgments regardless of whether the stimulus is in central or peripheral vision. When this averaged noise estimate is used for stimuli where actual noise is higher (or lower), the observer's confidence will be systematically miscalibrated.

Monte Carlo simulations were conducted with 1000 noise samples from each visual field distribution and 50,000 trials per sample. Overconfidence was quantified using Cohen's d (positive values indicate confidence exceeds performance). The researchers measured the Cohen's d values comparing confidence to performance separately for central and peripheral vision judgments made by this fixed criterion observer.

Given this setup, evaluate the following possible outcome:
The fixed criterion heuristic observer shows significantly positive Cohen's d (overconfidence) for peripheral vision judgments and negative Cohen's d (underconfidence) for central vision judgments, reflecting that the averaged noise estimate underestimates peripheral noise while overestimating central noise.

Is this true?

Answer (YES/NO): YES